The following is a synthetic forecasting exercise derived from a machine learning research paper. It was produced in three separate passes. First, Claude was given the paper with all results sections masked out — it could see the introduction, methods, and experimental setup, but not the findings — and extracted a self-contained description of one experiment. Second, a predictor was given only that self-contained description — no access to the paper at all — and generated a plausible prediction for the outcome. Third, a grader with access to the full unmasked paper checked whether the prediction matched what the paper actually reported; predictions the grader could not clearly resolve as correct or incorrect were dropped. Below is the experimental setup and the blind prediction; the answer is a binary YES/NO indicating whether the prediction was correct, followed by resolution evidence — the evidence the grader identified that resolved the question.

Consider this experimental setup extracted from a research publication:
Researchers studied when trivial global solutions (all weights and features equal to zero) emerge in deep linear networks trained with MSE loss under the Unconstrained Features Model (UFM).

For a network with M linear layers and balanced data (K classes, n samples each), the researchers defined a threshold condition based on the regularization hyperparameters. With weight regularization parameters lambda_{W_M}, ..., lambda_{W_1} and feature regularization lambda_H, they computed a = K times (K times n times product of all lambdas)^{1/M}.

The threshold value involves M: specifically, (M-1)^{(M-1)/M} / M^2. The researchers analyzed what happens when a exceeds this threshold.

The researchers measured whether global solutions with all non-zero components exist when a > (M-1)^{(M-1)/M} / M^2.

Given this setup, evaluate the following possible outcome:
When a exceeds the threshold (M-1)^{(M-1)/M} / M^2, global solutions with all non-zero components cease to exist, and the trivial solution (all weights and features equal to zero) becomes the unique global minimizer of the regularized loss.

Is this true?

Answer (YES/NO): YES